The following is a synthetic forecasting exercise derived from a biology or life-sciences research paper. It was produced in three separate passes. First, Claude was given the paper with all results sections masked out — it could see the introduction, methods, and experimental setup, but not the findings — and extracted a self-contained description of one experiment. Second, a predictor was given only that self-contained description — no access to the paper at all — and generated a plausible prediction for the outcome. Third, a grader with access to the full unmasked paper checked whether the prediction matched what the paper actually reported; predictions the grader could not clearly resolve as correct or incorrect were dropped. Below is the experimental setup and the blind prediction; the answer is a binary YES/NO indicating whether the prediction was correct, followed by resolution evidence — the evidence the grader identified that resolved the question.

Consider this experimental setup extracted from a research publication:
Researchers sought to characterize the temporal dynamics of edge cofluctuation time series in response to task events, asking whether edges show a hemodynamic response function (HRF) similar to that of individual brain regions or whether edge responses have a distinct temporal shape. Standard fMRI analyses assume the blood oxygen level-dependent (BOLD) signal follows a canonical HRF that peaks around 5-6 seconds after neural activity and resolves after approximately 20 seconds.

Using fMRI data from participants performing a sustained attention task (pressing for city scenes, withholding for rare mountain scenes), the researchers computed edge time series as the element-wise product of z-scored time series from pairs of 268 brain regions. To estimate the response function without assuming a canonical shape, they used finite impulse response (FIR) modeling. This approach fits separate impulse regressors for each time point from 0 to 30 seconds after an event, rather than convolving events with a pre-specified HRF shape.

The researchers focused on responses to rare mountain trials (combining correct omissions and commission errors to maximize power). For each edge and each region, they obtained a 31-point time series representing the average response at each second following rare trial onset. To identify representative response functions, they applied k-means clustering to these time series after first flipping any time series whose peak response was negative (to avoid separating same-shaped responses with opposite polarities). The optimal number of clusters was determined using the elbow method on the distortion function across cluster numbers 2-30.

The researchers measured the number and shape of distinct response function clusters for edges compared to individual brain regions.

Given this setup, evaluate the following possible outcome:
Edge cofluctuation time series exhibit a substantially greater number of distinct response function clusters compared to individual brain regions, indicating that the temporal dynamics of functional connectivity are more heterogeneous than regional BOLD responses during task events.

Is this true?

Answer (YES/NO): NO